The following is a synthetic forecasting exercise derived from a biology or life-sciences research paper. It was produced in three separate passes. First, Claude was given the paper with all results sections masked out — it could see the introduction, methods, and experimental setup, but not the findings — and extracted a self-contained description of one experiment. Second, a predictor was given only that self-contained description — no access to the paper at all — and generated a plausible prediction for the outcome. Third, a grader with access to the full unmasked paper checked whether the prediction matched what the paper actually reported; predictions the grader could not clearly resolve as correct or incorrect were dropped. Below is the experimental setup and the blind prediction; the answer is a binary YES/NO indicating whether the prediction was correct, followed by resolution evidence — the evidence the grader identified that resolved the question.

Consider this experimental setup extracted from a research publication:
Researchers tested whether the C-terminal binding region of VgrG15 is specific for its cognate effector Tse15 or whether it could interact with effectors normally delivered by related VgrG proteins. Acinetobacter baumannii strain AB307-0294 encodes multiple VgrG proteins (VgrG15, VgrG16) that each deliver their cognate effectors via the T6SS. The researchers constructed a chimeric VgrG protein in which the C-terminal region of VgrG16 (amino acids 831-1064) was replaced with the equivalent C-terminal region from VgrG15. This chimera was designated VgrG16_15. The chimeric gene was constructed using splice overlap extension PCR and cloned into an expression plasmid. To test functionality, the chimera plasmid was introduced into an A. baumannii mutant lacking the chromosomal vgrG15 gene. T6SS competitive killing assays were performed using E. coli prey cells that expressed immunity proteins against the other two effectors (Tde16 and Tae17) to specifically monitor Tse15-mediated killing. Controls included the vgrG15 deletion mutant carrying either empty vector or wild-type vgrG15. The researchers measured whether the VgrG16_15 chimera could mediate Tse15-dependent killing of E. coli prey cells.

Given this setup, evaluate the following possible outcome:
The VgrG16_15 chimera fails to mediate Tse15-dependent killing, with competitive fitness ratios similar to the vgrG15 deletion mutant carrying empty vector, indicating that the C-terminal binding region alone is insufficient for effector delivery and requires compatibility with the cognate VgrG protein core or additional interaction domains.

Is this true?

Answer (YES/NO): NO